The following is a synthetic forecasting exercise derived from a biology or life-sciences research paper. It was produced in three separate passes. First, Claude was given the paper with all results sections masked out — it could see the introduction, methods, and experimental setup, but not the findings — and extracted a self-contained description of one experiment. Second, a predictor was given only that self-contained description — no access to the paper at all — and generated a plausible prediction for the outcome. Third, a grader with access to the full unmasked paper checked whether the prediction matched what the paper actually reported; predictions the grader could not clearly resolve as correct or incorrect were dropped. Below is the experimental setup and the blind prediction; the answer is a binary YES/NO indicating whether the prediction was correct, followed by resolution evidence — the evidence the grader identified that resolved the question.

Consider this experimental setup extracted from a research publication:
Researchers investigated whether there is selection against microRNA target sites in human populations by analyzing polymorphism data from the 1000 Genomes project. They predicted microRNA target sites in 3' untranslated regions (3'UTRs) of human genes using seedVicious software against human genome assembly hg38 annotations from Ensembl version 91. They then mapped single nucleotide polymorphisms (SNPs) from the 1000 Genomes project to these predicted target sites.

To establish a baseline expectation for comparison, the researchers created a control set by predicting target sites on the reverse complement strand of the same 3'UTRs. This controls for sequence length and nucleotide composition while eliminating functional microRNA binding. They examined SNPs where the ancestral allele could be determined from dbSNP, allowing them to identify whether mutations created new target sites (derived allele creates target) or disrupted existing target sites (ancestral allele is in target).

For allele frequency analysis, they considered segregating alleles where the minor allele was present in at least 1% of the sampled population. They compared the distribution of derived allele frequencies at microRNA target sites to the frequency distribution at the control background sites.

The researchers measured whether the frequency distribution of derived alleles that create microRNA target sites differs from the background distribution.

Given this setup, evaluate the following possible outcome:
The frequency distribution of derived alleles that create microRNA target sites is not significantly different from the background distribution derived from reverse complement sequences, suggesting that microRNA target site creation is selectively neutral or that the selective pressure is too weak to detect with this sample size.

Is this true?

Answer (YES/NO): NO